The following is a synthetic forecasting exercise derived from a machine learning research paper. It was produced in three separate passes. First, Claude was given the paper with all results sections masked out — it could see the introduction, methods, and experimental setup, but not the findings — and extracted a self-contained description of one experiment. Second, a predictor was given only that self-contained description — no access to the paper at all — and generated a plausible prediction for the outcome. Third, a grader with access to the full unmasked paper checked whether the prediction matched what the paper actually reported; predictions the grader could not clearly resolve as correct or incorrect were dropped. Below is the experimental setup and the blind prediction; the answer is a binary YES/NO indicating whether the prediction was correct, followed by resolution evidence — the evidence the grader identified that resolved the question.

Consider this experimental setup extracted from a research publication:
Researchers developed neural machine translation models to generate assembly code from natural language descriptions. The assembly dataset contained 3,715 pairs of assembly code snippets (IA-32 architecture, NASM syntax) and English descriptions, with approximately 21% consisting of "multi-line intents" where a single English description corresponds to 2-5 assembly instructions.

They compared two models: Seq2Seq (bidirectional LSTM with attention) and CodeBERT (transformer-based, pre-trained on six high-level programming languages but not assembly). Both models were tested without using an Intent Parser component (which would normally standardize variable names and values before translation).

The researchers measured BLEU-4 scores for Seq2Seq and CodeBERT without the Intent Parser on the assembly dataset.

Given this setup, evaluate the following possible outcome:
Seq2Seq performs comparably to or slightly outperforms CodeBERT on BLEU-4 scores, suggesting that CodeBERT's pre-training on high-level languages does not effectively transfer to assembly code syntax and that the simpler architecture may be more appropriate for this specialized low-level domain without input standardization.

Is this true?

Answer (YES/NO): NO